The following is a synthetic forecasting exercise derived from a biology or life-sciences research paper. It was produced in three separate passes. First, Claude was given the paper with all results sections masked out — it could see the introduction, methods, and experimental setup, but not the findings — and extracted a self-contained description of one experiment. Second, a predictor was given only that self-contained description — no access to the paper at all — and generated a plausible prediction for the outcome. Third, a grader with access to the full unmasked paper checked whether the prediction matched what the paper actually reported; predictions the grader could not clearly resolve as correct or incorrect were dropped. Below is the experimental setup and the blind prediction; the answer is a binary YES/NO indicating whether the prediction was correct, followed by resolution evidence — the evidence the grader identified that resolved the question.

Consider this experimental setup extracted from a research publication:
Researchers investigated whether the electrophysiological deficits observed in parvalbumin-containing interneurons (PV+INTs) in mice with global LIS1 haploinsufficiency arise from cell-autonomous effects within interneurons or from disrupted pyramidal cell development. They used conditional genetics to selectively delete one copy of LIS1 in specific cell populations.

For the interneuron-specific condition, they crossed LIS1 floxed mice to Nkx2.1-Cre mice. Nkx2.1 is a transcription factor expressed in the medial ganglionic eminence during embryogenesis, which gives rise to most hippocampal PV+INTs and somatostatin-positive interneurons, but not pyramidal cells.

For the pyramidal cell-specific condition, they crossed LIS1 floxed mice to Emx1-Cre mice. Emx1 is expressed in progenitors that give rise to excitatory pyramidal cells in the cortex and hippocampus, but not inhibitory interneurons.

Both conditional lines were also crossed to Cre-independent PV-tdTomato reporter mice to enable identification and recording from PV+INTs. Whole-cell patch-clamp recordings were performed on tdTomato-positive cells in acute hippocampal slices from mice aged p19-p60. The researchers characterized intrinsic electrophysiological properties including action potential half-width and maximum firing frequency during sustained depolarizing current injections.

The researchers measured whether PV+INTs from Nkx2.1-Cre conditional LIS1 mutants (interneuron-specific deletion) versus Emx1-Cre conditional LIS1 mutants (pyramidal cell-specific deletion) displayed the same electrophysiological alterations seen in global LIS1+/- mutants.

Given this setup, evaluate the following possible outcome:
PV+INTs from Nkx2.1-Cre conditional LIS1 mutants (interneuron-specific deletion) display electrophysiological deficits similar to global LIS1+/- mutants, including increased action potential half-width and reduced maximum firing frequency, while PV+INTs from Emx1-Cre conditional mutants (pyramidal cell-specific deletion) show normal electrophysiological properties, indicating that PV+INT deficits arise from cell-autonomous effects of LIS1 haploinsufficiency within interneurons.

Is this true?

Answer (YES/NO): NO